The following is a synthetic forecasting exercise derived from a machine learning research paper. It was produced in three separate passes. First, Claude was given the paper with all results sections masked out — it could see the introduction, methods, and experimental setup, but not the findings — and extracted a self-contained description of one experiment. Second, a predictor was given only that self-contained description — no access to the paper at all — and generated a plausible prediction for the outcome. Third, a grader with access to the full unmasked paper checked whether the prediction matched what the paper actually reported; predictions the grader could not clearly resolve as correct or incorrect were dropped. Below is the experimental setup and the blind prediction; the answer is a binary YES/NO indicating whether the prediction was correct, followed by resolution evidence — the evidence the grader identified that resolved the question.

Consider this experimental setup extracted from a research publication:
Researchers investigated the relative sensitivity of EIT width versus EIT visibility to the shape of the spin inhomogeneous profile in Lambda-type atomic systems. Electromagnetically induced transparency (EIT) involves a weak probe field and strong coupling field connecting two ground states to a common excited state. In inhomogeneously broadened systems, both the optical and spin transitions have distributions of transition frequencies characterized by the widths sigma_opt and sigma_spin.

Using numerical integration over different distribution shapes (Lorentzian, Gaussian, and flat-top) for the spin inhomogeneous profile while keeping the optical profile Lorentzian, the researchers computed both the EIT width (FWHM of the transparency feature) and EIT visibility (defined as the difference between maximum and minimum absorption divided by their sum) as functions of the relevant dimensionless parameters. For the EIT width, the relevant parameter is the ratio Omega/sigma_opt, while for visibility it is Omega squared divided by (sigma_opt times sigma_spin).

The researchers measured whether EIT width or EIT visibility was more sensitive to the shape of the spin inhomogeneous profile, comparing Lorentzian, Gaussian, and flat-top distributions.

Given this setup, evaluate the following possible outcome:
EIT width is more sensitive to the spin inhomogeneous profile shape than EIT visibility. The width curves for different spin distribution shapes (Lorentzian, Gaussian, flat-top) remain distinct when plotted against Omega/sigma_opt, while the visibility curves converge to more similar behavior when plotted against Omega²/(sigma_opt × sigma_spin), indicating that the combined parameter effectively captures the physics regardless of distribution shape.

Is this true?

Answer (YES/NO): NO